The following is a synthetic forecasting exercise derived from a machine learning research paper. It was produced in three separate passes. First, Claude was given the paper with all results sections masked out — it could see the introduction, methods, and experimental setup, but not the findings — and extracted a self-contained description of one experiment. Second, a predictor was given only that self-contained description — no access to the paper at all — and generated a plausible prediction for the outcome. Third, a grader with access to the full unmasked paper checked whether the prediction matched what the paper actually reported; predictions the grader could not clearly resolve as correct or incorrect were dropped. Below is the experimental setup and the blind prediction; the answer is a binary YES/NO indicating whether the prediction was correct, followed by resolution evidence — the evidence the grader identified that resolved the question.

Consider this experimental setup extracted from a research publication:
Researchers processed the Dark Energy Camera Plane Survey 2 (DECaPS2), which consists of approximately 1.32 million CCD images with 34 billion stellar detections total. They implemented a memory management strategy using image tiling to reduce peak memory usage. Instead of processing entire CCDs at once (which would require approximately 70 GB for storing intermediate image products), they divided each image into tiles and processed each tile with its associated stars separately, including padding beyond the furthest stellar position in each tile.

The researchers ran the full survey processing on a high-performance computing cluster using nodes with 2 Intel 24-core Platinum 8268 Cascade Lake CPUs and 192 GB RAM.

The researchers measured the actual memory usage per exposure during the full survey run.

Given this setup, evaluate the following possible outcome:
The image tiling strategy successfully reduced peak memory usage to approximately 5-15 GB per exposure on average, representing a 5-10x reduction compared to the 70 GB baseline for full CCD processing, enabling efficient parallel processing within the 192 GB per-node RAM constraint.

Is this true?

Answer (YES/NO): NO